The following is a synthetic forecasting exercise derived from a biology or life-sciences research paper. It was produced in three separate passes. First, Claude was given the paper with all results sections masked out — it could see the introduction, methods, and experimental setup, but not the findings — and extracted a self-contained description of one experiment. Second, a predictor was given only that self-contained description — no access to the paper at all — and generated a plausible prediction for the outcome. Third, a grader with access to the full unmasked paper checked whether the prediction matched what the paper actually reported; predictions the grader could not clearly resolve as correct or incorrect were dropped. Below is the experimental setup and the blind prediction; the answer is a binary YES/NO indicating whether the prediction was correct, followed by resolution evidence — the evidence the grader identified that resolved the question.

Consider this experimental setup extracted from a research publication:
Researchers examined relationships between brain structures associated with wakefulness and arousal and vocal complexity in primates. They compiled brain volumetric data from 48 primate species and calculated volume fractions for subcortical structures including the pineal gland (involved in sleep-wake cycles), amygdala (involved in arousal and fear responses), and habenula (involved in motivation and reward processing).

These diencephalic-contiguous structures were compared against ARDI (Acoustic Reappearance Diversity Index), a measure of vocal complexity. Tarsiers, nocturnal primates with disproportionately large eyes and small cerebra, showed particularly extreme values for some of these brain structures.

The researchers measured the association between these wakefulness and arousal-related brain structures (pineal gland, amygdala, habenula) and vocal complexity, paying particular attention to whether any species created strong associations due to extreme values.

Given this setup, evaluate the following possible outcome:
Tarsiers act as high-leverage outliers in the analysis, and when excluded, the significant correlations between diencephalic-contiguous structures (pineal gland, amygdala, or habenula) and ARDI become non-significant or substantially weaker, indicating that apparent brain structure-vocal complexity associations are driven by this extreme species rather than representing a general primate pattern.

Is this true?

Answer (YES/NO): YES